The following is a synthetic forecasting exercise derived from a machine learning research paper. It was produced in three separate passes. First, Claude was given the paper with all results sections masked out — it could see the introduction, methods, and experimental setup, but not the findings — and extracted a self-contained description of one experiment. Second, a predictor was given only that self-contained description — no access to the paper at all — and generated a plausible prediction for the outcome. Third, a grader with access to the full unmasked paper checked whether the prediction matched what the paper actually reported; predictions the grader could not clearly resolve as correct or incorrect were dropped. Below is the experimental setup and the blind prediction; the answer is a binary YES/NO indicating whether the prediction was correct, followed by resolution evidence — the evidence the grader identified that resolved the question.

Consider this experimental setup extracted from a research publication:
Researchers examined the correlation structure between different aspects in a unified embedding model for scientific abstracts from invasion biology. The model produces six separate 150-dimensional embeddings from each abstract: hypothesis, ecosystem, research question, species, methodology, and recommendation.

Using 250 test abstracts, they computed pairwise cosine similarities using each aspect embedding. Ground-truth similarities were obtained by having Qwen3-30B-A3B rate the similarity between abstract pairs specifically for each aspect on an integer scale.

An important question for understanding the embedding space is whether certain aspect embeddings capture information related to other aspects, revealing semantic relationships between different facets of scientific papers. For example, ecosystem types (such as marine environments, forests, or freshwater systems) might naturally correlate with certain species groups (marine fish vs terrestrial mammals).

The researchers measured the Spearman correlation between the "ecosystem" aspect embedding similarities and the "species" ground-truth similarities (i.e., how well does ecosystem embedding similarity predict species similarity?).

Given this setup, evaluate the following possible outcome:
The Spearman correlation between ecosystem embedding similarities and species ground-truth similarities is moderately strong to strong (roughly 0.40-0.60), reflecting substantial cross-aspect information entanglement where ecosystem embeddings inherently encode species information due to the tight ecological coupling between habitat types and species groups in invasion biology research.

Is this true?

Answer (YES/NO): NO